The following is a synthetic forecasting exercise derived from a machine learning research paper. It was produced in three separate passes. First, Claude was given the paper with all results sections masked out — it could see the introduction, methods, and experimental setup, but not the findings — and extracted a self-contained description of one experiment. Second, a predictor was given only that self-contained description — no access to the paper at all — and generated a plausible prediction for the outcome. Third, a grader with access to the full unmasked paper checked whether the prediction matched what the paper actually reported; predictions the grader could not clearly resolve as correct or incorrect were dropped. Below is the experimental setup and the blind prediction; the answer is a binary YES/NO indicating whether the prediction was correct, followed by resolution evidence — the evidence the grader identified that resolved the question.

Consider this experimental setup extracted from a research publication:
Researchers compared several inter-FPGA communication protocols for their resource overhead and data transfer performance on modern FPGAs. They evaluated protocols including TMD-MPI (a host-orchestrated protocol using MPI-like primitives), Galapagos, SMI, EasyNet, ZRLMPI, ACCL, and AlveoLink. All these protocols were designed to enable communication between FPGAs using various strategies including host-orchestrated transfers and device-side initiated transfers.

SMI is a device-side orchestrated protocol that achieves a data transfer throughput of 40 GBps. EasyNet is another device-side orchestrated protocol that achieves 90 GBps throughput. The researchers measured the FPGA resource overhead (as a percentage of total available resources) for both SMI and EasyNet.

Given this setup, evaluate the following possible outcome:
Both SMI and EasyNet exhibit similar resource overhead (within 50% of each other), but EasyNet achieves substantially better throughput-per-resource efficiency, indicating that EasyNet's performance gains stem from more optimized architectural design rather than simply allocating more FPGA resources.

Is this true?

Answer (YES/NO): NO